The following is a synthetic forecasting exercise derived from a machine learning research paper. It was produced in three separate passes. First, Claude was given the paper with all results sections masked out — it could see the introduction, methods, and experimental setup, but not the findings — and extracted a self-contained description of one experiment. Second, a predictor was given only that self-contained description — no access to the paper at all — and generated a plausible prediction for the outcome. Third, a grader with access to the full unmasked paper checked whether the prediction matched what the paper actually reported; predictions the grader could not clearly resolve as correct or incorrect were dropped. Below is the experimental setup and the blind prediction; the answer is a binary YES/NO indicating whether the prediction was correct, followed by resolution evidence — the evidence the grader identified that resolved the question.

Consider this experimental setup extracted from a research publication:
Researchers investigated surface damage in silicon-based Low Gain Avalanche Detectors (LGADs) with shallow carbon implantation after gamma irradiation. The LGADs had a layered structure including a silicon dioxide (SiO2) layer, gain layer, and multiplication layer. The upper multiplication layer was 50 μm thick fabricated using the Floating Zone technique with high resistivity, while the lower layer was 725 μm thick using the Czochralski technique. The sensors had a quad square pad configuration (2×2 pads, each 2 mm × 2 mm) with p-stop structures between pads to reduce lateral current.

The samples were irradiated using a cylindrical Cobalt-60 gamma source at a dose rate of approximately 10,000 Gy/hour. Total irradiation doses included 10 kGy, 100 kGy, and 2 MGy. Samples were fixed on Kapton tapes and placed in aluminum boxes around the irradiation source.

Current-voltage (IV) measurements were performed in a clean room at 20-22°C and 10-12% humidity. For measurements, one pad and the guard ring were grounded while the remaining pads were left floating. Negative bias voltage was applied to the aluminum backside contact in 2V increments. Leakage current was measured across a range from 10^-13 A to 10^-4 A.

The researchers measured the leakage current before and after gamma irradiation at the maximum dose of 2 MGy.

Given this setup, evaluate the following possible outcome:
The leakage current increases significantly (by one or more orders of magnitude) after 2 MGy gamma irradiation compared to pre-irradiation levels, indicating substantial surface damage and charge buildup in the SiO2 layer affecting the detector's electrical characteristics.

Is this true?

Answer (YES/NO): NO